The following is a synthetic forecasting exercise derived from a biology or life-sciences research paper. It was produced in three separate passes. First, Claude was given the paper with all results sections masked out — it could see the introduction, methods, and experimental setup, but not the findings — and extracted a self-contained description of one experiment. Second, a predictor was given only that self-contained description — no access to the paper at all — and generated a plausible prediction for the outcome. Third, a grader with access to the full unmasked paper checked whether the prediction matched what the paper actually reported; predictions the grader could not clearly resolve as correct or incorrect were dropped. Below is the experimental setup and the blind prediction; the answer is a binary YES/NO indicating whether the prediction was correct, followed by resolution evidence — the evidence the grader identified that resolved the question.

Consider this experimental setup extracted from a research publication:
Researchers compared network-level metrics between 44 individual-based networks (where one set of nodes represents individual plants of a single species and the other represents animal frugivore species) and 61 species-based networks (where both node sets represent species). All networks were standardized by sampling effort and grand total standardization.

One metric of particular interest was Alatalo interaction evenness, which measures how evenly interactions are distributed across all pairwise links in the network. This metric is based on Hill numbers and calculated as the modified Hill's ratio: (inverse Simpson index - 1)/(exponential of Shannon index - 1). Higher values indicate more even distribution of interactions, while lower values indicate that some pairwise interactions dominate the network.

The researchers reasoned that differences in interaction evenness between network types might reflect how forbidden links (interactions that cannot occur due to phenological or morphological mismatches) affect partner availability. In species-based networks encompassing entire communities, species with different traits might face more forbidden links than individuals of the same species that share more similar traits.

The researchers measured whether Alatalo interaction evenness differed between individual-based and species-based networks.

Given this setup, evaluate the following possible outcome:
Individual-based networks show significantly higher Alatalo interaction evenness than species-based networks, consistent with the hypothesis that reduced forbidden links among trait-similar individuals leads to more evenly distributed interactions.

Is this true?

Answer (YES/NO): NO